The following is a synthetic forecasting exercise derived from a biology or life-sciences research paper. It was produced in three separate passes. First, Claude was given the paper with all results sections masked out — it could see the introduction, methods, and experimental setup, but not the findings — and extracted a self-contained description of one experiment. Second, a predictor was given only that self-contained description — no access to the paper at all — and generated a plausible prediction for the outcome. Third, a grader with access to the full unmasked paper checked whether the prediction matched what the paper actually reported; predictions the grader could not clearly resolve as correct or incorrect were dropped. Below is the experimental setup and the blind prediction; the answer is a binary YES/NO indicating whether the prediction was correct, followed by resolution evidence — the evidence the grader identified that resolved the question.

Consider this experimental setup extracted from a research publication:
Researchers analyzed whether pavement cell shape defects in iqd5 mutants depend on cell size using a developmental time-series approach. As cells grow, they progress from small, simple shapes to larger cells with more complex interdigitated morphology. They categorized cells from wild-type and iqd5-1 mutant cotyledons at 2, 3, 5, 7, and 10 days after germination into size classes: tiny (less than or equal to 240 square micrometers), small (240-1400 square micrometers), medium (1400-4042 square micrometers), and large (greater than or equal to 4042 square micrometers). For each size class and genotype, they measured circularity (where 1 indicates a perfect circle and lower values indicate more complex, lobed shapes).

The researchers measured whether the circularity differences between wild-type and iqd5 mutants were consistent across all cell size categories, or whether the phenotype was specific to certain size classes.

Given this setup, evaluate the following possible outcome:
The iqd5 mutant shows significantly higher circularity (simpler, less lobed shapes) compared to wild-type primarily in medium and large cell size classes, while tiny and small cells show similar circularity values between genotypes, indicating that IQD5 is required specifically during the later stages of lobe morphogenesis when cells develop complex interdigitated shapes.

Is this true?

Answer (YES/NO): NO